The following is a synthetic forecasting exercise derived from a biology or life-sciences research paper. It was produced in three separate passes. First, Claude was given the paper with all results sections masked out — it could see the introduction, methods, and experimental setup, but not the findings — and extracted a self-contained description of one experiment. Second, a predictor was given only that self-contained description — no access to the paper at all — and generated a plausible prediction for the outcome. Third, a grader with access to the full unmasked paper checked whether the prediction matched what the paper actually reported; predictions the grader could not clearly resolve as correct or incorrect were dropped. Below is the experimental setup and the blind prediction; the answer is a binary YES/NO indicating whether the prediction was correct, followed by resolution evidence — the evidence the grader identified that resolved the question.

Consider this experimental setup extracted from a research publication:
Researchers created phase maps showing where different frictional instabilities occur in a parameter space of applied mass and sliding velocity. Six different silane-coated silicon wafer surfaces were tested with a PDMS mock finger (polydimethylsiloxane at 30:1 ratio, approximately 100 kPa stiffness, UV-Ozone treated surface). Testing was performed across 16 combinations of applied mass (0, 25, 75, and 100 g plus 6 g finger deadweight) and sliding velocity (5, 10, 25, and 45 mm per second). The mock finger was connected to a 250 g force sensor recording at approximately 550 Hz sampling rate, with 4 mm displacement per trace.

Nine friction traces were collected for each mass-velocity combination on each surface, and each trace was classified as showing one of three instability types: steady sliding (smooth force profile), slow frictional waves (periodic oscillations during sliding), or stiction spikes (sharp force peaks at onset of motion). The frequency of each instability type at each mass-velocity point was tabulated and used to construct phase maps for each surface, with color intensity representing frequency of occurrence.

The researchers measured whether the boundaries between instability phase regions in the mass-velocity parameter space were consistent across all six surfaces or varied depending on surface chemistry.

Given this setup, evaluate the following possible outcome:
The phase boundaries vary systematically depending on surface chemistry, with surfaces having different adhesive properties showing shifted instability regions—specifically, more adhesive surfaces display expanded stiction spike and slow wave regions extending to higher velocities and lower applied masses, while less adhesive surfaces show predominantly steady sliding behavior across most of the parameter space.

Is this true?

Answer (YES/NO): NO